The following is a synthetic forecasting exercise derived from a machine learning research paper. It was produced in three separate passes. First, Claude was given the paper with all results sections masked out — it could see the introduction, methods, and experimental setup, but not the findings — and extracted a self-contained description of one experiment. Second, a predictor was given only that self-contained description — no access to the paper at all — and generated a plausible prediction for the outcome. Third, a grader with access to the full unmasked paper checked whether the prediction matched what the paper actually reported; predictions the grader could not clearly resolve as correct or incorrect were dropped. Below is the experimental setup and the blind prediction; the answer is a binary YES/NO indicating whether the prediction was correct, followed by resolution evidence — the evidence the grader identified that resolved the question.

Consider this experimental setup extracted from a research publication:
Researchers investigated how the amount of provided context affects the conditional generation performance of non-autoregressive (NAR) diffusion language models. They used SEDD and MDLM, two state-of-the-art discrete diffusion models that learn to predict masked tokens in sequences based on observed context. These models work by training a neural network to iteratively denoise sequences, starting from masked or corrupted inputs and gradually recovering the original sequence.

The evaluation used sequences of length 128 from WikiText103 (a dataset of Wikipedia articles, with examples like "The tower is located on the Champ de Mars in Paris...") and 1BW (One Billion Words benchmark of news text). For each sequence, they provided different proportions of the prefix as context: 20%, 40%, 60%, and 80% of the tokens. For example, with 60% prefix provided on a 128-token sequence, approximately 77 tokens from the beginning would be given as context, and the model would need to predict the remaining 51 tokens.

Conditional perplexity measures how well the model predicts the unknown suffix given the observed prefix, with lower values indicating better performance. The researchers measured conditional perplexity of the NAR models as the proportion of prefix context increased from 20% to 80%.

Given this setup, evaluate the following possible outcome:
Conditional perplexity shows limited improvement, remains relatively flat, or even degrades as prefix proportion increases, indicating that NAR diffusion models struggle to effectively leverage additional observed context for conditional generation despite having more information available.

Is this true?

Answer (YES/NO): YES